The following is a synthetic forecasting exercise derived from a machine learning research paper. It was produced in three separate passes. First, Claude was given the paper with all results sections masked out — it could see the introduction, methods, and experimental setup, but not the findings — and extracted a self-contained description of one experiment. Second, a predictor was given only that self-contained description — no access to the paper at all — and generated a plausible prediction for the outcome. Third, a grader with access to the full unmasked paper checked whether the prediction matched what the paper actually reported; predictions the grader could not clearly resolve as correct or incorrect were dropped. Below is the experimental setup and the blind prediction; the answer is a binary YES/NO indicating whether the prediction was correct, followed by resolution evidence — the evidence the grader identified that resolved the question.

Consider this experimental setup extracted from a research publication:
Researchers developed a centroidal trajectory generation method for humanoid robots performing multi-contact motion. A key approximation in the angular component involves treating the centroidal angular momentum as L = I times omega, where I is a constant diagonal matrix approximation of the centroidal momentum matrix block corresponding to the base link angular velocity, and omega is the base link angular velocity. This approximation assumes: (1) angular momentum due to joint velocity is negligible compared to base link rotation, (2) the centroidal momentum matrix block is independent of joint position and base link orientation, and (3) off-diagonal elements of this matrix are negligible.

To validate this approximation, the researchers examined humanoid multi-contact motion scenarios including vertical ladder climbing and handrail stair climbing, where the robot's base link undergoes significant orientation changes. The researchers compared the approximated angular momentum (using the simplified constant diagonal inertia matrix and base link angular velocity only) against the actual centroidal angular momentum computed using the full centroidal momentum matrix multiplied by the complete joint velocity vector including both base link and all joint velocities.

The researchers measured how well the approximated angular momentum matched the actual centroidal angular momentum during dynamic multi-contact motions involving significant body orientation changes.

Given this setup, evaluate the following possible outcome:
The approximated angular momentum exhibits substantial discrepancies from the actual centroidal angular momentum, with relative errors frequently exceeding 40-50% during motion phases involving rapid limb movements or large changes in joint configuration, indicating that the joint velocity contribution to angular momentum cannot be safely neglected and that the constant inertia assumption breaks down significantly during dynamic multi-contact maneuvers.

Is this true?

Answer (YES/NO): NO